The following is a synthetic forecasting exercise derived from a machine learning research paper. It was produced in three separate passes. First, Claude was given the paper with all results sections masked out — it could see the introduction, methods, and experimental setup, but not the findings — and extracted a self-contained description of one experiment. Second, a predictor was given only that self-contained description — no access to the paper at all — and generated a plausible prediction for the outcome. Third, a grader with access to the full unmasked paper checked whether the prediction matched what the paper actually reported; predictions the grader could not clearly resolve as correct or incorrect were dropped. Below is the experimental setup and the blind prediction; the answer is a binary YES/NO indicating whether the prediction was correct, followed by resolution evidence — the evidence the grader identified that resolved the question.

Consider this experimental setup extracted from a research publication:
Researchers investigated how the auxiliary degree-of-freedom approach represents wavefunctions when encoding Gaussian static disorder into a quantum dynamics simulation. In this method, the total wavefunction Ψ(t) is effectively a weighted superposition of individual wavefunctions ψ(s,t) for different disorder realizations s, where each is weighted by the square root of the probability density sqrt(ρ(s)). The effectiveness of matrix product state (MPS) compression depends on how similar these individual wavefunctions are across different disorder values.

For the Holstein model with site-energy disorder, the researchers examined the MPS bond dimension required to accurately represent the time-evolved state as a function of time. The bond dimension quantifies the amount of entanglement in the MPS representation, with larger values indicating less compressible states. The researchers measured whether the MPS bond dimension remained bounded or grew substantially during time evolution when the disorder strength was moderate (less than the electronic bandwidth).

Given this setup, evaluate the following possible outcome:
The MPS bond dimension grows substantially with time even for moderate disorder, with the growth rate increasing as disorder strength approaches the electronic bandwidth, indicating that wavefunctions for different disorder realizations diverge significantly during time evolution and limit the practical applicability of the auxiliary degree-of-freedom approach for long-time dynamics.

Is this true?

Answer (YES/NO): NO